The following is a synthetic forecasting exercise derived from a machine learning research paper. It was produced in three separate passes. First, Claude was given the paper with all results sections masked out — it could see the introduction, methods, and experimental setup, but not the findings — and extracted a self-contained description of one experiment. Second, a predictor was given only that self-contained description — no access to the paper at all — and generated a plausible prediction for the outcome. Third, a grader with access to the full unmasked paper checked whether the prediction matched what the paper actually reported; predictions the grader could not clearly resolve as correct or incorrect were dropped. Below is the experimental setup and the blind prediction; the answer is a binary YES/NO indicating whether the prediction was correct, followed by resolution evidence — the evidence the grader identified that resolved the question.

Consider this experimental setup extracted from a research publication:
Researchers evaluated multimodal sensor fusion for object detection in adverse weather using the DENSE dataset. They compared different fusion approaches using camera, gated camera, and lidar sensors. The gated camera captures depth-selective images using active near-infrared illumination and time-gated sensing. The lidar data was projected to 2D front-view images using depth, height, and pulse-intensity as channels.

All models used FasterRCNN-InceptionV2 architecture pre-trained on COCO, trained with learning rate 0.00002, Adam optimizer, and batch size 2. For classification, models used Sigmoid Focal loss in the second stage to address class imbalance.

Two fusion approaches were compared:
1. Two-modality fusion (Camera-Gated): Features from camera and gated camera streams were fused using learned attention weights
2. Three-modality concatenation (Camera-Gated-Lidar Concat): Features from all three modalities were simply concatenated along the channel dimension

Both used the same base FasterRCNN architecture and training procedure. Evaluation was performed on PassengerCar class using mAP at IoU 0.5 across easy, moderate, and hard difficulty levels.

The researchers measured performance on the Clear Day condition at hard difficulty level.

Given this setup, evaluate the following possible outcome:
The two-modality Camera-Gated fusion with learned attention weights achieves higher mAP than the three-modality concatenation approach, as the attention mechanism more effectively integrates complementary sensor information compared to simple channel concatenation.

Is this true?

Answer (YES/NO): YES